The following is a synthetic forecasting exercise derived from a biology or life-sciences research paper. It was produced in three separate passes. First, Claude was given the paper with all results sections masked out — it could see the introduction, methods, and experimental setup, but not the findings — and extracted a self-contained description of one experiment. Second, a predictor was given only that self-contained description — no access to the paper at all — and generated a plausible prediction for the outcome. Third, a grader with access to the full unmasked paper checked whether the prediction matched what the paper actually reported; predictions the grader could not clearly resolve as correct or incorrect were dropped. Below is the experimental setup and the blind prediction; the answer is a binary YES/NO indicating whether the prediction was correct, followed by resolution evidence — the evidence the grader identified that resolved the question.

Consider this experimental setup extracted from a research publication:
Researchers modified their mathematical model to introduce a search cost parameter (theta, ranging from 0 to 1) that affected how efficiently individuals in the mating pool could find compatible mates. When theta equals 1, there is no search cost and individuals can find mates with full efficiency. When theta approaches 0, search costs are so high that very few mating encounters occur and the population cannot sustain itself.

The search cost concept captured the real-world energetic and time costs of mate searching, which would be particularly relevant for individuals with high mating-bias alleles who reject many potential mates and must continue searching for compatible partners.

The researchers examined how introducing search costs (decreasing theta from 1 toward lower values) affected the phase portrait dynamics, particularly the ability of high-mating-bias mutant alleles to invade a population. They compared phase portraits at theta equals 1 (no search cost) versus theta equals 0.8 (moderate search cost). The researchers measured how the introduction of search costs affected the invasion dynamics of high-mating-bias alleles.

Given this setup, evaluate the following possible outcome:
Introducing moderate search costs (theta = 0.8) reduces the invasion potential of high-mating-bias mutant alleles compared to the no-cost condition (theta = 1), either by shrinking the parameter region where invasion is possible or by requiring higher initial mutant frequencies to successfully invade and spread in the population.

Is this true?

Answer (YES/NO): YES